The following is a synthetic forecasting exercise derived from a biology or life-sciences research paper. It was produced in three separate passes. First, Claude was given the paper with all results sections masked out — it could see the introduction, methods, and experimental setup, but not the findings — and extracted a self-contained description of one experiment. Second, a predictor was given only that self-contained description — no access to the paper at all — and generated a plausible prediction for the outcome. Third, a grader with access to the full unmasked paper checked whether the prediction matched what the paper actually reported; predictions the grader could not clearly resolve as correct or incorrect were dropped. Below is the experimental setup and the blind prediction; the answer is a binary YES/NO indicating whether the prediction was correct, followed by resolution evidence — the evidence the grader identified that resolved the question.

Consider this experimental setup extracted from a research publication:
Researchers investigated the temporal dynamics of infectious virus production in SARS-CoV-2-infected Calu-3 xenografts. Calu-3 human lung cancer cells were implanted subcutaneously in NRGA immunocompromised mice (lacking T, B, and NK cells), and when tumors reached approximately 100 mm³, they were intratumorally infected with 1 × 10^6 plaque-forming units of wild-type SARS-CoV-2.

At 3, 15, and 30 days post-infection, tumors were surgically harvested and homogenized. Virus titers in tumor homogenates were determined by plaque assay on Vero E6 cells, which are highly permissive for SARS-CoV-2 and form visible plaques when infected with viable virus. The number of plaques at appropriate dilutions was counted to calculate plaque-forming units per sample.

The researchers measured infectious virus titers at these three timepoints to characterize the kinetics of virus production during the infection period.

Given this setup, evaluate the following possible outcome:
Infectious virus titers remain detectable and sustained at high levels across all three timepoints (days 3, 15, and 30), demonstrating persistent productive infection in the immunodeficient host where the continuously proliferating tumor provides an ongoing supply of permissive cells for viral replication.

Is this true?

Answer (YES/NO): YES